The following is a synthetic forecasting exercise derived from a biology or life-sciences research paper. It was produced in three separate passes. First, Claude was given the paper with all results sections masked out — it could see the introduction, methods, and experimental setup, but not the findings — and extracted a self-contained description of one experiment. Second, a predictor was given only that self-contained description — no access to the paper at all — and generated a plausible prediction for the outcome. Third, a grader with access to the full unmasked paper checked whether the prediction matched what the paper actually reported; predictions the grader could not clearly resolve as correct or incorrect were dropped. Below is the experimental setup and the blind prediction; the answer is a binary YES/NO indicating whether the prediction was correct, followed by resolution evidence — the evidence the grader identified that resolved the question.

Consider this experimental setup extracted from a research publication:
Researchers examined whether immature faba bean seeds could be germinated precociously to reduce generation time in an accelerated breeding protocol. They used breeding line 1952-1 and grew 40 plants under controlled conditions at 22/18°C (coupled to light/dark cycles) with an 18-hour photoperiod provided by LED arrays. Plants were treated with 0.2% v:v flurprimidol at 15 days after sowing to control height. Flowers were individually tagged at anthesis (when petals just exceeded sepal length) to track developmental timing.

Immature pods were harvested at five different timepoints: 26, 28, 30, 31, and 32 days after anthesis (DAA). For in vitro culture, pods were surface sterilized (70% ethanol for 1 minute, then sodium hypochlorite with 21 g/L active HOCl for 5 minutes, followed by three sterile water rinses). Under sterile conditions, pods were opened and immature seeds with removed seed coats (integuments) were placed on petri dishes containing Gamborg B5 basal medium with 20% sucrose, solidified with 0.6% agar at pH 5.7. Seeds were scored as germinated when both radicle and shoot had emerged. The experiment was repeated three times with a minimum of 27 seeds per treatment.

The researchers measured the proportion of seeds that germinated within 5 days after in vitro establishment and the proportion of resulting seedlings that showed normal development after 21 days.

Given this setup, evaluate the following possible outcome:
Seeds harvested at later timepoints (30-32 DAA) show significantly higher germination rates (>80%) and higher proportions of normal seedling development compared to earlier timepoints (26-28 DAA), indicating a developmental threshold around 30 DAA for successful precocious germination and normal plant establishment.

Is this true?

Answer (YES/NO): NO